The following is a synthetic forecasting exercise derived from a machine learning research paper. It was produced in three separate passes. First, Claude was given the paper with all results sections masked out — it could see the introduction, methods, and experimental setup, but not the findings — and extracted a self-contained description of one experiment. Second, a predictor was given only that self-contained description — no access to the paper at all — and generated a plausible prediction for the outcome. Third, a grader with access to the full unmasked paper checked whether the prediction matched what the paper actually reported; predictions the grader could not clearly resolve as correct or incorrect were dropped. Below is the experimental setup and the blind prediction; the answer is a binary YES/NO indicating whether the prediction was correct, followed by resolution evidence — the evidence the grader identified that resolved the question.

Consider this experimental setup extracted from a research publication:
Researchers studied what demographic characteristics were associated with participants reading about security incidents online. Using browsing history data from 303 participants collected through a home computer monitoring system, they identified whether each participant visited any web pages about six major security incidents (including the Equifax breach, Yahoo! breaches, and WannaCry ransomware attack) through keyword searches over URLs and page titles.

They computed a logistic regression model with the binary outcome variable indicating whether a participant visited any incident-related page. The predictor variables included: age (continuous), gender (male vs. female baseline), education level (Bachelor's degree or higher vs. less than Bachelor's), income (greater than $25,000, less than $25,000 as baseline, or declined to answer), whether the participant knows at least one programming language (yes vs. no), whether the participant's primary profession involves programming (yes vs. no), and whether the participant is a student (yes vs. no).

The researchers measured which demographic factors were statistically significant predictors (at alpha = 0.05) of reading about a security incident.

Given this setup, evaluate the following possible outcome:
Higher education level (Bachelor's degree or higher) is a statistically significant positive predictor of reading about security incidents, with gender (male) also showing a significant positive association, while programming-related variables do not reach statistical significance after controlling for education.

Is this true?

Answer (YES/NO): NO